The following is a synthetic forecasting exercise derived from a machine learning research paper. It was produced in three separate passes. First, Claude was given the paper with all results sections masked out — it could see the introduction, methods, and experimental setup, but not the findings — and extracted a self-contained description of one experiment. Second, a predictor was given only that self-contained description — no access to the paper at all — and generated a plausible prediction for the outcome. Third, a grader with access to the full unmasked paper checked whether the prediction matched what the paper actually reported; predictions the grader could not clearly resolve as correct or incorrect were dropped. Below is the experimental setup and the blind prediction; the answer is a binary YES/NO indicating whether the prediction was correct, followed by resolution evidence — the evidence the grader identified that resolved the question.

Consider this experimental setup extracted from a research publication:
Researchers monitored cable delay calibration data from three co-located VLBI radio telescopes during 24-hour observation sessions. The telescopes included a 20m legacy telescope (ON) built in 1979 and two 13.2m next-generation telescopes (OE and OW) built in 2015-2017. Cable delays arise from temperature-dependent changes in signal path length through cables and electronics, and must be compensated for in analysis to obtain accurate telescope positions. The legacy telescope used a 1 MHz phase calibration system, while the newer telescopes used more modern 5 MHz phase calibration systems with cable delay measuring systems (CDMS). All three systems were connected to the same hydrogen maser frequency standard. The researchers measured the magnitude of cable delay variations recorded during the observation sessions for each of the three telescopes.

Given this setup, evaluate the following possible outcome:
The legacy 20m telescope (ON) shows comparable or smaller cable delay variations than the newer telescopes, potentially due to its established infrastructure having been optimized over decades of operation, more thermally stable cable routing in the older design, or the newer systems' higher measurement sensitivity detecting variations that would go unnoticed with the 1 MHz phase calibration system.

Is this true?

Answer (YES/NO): NO